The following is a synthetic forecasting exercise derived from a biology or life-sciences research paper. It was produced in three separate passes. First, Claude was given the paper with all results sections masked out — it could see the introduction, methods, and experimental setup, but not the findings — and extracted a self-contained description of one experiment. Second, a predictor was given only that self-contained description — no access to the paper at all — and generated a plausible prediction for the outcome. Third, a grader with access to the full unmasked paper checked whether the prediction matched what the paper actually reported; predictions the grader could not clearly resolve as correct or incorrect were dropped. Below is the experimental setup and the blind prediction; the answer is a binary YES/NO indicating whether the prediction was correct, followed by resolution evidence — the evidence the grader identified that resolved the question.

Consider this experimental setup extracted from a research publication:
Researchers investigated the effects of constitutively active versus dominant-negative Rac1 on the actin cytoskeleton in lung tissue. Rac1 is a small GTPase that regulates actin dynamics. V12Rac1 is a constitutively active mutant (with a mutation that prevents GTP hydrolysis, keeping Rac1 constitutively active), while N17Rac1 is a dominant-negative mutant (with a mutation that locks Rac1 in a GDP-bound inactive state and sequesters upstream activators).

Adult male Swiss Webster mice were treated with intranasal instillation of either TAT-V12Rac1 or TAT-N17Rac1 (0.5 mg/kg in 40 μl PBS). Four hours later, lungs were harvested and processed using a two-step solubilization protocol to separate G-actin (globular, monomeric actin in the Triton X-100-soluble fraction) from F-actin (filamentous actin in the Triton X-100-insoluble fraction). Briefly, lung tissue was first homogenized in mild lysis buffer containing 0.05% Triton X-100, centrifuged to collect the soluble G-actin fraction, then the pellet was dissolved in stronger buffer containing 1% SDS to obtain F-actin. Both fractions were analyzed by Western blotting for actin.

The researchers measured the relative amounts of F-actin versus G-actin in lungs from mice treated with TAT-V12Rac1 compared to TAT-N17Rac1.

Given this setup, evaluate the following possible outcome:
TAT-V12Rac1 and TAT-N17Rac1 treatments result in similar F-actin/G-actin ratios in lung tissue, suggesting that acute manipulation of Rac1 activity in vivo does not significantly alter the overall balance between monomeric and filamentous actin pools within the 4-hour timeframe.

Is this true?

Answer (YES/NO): NO